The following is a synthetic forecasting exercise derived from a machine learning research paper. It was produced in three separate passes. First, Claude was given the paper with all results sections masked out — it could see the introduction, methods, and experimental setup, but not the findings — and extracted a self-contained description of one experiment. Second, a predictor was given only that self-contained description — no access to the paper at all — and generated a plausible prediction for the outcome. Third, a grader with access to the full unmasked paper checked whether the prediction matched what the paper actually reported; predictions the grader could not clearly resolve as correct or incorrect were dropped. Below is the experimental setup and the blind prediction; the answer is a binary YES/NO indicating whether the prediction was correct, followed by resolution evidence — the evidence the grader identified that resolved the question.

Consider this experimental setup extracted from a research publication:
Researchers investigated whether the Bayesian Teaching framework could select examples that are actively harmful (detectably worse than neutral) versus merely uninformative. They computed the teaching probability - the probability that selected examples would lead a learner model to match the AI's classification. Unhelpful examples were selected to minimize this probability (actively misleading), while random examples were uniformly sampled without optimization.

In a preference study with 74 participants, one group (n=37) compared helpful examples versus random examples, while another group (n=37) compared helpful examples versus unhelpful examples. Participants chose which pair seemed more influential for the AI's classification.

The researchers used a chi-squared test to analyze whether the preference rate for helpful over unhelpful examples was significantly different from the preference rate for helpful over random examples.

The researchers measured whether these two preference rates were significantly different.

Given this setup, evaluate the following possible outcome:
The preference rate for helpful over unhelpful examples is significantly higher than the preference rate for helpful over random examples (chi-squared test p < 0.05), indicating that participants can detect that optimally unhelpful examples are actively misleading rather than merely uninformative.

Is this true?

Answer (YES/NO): YES